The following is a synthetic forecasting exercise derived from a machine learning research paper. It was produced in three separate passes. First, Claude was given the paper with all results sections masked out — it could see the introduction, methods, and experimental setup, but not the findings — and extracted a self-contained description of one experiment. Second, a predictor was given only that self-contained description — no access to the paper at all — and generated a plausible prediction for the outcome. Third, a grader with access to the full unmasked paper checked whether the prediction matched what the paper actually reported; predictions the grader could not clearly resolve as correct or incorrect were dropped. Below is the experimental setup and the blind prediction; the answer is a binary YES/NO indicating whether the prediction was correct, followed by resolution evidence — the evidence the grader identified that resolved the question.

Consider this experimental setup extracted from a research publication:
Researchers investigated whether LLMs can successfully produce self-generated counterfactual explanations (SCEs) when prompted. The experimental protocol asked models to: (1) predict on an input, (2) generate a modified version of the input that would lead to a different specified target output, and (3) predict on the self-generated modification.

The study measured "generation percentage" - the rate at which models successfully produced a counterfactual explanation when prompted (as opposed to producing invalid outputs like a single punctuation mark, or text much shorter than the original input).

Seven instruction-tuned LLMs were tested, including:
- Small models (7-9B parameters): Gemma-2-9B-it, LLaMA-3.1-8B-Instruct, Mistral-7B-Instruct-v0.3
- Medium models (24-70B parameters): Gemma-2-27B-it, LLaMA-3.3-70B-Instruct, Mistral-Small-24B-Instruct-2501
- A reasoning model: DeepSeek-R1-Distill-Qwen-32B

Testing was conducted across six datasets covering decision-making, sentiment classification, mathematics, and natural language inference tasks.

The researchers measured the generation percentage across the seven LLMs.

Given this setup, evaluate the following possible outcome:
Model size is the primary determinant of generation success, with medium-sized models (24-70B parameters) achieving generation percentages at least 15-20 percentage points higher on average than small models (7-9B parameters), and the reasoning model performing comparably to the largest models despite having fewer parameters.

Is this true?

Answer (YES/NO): NO